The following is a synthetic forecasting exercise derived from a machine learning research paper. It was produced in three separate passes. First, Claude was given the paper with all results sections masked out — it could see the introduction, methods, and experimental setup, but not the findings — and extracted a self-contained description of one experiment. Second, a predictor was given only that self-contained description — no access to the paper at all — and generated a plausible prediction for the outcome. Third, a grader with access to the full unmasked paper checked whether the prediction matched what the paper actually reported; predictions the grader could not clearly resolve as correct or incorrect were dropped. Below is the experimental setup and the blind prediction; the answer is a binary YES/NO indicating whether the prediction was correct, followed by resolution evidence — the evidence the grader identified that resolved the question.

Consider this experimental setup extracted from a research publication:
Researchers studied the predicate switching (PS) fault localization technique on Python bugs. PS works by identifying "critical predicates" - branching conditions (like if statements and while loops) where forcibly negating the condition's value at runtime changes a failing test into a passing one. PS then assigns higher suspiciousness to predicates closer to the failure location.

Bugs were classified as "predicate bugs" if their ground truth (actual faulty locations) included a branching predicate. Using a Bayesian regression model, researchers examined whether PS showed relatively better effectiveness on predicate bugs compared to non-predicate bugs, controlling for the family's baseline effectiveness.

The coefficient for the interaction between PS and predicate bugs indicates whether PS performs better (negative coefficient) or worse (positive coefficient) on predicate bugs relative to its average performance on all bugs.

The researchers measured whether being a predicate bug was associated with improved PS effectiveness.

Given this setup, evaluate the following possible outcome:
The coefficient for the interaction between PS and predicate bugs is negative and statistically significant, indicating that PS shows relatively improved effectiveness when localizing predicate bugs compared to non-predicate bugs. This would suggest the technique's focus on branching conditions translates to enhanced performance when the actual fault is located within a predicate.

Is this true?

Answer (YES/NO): NO